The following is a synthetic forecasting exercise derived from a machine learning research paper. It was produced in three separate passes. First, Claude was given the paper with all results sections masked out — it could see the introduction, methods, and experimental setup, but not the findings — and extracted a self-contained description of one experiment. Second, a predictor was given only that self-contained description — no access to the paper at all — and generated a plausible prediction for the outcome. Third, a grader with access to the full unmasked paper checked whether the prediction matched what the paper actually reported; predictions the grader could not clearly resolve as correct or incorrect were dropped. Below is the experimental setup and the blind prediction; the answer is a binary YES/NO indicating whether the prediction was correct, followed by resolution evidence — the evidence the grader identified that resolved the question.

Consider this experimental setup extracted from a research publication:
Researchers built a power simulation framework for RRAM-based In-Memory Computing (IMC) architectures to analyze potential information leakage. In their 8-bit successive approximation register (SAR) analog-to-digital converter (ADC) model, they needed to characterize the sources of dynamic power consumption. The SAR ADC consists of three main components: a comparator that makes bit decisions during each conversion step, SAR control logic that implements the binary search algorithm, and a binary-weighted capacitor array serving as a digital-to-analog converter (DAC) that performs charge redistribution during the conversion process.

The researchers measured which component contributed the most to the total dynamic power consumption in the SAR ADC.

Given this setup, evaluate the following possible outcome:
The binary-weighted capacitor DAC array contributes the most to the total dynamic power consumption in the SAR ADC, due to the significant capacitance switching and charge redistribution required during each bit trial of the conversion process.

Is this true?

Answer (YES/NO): YES